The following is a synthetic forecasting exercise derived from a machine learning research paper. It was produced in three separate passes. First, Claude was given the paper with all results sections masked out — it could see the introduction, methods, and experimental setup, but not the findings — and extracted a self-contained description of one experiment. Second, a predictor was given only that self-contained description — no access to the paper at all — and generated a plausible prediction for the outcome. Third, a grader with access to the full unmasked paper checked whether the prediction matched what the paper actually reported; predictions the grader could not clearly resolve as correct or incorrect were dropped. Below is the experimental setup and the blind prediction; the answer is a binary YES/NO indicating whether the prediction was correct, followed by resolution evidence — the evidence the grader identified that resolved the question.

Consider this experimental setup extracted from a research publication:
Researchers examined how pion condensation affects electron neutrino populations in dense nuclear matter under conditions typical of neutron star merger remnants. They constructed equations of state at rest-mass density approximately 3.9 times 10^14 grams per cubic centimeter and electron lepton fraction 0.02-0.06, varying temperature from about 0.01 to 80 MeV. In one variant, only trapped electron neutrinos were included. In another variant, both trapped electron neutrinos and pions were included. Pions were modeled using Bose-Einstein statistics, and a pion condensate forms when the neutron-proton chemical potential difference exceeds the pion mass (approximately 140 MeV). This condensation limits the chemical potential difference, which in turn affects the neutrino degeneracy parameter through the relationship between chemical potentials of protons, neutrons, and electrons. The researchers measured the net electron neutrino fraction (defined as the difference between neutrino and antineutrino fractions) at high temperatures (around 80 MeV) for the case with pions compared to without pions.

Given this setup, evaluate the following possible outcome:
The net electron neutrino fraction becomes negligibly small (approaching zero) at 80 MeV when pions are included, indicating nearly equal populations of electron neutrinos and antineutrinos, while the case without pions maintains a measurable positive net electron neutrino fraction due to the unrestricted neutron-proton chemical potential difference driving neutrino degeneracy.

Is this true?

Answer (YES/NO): NO